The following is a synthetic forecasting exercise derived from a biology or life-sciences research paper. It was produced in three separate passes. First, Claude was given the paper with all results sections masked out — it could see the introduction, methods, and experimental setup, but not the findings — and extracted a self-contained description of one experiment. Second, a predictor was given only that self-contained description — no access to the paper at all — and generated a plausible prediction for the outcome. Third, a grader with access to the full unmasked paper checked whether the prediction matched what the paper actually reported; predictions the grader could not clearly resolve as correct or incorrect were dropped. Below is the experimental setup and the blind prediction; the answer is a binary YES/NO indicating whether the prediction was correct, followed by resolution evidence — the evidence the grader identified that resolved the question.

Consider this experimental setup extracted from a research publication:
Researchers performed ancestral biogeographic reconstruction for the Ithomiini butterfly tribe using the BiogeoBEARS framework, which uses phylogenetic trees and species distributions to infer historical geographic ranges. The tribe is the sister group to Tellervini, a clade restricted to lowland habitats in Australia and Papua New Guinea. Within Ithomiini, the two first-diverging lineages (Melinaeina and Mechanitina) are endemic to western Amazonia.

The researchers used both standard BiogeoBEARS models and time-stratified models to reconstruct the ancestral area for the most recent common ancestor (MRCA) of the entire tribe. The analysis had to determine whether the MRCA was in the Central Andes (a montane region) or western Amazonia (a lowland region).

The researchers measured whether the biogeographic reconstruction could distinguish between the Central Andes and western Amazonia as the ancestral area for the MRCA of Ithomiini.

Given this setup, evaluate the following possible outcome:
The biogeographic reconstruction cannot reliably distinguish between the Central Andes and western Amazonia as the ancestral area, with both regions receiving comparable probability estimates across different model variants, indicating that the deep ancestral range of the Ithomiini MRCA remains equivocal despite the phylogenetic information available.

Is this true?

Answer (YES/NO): YES